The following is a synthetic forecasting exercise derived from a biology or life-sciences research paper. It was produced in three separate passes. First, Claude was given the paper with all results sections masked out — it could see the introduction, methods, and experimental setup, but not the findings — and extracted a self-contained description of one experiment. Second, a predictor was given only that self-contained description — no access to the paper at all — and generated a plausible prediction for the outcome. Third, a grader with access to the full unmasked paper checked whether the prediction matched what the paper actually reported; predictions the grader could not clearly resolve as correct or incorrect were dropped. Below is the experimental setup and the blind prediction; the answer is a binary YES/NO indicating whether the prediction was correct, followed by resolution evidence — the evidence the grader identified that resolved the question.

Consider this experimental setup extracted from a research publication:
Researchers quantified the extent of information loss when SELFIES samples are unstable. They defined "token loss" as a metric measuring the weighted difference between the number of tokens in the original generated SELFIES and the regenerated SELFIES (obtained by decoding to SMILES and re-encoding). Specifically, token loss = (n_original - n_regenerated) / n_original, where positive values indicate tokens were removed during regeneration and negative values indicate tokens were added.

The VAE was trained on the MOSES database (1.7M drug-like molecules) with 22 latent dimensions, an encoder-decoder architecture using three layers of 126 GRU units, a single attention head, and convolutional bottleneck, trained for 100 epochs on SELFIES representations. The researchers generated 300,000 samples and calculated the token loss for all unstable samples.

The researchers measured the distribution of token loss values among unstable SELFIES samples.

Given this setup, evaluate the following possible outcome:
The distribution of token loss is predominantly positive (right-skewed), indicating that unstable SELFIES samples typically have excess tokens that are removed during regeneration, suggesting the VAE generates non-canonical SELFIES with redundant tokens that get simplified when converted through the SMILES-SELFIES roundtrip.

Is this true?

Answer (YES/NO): NO